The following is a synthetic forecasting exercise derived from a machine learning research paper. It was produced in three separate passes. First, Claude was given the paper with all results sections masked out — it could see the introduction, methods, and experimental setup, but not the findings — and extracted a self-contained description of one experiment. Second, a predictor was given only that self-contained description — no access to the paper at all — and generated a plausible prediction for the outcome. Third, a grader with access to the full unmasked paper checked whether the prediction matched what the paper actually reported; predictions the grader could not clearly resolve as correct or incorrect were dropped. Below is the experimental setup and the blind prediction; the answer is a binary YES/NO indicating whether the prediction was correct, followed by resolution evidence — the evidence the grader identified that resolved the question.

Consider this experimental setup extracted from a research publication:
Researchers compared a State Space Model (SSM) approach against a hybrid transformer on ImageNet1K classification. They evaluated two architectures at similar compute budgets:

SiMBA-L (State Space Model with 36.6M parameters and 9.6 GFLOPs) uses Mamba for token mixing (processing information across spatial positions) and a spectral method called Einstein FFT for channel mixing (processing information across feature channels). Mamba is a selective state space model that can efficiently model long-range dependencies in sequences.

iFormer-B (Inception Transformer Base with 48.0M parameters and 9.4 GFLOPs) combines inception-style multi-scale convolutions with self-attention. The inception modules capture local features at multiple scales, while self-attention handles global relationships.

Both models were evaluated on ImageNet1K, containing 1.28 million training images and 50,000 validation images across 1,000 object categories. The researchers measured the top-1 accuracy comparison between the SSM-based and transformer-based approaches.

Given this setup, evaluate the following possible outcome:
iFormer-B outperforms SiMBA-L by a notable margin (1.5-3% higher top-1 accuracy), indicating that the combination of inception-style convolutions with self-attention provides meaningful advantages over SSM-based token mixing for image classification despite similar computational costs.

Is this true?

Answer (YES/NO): NO